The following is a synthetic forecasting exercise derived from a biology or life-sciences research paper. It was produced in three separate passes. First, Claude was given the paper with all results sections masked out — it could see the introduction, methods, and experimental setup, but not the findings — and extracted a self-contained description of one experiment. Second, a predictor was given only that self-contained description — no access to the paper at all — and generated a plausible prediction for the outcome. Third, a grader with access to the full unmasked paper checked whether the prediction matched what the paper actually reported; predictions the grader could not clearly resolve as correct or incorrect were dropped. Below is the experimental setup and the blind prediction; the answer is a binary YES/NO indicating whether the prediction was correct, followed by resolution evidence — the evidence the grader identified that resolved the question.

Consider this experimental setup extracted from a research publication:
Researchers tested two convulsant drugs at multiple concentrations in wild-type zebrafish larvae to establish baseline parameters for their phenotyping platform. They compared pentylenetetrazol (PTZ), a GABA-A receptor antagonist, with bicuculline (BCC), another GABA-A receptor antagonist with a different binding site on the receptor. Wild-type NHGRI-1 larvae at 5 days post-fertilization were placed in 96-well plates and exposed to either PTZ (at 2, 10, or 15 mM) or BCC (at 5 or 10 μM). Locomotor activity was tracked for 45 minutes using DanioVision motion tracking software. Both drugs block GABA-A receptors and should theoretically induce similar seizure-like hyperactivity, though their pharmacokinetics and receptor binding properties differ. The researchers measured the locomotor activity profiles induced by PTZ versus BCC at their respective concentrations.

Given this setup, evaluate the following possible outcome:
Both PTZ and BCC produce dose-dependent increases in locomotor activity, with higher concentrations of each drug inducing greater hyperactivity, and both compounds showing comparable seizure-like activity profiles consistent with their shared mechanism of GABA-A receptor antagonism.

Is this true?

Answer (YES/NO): NO